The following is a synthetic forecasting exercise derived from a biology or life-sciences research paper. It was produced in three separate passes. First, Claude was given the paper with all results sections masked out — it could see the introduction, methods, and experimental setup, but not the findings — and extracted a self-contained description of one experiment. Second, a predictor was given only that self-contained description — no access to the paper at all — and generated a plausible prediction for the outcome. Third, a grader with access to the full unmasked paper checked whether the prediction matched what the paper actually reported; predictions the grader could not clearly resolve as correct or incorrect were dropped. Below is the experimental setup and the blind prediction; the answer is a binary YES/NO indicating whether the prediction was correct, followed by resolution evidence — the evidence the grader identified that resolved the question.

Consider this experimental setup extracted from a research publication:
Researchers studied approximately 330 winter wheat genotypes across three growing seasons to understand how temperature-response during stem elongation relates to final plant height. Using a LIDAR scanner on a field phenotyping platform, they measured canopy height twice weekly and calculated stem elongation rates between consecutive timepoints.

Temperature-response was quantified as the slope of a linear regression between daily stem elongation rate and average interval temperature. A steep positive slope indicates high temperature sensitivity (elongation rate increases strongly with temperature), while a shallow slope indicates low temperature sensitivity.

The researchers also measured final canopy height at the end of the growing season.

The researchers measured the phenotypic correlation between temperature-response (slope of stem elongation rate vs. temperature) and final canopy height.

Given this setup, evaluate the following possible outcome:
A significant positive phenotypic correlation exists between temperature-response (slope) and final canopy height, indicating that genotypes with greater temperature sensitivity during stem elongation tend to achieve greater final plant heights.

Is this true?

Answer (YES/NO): YES